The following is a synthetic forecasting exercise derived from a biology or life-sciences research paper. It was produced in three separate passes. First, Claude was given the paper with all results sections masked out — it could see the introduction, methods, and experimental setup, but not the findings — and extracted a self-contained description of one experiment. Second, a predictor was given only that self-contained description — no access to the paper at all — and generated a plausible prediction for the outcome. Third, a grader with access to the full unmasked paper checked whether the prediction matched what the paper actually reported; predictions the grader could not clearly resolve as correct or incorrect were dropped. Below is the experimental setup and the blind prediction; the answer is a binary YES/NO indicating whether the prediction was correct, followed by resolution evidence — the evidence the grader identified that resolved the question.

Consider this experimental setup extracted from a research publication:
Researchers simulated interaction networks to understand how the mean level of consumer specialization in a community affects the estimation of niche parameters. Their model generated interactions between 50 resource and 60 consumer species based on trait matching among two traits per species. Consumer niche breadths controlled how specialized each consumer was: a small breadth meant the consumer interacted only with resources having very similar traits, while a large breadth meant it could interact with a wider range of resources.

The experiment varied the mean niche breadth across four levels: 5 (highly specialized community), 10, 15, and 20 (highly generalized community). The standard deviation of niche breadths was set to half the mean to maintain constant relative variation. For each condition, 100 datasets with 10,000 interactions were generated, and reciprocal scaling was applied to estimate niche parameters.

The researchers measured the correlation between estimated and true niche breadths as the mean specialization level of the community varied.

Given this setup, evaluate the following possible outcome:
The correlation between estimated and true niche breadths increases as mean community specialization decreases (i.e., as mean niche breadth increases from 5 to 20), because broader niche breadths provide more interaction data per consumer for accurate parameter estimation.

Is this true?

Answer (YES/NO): NO